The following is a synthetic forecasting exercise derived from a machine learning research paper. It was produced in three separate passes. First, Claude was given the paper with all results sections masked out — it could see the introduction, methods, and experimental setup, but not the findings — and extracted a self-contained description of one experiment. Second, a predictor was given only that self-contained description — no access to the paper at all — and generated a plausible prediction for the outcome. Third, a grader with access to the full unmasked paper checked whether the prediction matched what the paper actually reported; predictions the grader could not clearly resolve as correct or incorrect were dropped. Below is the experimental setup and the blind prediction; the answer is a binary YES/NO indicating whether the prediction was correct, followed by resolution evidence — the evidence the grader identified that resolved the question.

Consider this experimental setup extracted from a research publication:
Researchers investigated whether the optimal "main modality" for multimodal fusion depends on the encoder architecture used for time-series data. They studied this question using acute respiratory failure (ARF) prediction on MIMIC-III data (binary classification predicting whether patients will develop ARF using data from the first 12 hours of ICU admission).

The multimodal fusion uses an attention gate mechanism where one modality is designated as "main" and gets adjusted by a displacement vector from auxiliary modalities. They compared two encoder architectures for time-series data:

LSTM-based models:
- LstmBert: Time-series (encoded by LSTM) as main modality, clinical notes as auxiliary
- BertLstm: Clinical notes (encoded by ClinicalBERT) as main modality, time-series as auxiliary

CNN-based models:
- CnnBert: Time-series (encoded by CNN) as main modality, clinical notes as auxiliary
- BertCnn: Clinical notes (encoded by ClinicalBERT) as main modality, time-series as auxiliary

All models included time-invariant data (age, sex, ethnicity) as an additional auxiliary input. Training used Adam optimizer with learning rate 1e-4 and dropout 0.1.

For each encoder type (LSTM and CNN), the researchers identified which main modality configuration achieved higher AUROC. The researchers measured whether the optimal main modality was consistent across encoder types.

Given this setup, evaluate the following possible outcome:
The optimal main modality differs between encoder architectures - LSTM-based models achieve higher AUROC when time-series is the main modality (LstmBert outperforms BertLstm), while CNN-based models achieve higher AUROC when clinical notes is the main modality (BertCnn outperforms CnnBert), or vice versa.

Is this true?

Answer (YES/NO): YES